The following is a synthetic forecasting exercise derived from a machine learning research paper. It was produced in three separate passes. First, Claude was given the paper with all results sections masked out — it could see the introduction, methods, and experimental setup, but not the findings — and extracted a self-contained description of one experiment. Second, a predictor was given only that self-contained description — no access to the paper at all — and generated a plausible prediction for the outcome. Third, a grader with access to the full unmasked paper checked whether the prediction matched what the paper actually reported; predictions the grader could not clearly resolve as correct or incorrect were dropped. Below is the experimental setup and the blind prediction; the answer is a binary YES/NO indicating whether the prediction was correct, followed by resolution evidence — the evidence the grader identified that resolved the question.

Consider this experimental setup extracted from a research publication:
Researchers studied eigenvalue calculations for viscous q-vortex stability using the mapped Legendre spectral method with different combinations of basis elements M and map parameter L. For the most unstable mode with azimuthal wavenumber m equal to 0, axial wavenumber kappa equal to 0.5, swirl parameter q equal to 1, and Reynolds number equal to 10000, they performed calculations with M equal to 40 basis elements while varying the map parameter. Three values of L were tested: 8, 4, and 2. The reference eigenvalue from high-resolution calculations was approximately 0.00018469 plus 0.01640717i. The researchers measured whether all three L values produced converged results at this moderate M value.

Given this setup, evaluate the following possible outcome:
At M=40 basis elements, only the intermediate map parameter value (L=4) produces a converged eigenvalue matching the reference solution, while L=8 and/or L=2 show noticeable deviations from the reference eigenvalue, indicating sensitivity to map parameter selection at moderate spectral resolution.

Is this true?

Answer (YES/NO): NO